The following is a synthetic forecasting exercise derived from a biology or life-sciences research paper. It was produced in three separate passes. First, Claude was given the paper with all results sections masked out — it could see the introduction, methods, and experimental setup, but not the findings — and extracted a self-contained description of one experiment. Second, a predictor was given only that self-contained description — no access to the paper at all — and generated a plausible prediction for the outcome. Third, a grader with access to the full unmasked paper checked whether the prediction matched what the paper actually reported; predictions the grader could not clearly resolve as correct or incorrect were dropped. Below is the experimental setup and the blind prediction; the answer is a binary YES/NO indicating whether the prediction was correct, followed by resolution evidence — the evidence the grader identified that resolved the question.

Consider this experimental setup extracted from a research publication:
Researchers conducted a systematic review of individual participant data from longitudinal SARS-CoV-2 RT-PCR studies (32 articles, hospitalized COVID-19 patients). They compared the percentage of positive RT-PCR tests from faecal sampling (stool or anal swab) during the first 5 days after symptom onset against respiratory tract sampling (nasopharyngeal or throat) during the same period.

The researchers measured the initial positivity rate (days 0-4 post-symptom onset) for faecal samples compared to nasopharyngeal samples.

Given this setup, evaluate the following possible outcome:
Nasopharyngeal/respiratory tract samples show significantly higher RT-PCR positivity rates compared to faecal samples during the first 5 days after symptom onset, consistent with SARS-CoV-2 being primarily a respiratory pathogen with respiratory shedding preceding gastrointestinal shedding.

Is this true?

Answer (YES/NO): YES